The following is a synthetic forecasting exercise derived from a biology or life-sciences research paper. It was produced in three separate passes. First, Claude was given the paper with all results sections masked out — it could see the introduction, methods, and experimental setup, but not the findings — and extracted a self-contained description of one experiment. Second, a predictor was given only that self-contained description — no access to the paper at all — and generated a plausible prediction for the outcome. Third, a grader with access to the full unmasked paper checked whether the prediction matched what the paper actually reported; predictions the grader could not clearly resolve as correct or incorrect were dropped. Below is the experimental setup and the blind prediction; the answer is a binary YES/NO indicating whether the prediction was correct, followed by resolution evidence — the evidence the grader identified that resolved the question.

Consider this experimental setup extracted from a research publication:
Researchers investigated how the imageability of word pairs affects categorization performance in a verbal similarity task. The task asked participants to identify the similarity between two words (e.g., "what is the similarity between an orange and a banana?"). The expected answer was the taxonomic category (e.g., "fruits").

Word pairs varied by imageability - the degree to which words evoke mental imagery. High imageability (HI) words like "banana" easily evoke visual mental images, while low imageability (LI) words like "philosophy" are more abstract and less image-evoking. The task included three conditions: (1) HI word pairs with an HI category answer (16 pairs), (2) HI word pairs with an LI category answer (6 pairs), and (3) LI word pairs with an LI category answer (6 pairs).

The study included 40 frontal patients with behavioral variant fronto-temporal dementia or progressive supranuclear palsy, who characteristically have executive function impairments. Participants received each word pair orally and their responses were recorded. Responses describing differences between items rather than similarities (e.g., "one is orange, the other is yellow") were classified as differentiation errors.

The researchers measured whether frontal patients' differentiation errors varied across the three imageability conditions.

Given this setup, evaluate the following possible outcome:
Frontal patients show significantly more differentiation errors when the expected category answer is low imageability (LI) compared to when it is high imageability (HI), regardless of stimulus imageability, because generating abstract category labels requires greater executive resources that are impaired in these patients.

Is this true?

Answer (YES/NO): YES